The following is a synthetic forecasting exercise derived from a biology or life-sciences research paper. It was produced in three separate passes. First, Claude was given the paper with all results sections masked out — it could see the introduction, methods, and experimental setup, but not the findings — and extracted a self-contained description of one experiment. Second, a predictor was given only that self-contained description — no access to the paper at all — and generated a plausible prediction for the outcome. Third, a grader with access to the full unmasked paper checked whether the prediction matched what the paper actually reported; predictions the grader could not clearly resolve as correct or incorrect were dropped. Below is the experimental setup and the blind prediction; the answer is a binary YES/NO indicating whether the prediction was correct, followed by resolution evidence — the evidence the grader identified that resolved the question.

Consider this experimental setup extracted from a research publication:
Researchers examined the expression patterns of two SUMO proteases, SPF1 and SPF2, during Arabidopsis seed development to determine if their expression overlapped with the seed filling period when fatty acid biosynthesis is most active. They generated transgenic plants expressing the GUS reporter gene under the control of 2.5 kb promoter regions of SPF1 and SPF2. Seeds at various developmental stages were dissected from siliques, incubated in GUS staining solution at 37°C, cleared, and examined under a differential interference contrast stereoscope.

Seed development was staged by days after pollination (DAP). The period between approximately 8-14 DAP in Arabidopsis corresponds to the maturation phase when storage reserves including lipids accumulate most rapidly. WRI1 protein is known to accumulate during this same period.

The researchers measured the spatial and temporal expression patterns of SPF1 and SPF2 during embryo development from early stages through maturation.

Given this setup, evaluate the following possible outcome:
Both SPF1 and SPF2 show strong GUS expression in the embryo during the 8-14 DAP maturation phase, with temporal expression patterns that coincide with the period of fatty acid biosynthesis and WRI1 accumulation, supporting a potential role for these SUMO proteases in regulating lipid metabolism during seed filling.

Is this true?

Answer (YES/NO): NO